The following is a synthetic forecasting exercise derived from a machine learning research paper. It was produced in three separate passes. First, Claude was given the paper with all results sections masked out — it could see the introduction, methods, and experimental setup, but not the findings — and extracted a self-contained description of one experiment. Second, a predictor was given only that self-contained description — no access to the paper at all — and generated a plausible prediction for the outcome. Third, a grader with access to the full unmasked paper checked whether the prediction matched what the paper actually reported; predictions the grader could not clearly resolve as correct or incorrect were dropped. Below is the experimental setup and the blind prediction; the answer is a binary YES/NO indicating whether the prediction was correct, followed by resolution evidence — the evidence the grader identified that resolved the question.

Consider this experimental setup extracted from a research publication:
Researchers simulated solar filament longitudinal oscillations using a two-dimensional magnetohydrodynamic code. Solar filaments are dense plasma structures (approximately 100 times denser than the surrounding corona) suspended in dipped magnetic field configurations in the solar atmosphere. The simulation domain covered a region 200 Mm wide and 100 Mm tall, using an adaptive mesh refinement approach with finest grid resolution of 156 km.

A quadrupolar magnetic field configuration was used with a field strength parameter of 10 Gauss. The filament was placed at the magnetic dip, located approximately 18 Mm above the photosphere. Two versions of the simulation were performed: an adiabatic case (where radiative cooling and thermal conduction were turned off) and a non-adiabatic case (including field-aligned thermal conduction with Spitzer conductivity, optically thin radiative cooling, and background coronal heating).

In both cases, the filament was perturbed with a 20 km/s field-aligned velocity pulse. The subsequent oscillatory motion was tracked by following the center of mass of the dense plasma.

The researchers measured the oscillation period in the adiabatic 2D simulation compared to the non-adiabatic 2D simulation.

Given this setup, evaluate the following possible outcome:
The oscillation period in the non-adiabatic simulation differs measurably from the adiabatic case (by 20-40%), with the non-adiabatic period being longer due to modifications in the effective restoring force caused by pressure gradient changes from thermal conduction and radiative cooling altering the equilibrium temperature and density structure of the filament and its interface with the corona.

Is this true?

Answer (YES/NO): NO